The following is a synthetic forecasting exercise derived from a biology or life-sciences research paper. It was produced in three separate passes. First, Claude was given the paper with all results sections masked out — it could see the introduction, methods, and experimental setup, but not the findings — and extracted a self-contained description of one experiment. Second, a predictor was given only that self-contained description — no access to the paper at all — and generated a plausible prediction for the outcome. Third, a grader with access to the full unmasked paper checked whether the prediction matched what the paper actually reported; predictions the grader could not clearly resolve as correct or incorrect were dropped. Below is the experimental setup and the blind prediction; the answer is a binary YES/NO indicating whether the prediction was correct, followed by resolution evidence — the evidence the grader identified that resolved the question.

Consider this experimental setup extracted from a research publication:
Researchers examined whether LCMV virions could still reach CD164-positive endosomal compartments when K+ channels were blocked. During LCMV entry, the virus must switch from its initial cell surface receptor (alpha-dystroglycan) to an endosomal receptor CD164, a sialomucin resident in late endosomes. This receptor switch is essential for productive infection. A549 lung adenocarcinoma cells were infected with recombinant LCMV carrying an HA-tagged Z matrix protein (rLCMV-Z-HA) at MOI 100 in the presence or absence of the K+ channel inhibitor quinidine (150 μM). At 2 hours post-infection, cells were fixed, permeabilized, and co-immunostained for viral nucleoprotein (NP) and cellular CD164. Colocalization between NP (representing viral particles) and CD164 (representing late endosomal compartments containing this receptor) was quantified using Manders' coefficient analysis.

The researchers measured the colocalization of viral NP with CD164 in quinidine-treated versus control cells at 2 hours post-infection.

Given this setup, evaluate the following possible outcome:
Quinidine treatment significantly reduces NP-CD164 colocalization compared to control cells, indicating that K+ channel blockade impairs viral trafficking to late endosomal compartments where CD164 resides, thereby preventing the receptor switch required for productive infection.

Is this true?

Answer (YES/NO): NO